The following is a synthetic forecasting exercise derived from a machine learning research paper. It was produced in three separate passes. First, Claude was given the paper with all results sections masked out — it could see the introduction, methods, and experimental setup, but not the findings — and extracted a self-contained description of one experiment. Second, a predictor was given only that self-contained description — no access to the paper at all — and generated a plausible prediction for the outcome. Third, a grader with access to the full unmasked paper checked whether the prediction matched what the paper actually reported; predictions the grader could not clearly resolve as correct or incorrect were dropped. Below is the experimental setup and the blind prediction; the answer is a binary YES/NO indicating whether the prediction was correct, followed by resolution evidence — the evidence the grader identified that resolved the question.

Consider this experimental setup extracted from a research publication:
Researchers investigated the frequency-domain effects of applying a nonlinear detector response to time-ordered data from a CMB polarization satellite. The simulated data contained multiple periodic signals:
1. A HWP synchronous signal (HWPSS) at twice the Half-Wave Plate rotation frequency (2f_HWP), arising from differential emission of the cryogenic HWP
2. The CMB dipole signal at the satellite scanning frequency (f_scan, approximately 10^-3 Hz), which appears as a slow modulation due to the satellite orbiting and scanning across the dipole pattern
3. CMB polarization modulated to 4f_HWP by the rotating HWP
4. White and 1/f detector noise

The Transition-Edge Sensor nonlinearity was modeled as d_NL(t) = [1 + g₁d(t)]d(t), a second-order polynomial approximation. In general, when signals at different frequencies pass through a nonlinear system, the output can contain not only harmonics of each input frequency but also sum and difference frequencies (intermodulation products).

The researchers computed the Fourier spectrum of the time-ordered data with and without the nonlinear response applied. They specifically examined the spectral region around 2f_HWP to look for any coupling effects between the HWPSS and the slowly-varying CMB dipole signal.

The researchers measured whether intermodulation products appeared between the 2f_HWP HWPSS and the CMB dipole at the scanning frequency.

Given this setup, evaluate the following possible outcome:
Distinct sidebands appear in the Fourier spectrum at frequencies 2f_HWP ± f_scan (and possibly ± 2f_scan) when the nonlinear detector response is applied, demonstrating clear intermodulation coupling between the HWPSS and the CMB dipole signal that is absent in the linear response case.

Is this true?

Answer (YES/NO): YES